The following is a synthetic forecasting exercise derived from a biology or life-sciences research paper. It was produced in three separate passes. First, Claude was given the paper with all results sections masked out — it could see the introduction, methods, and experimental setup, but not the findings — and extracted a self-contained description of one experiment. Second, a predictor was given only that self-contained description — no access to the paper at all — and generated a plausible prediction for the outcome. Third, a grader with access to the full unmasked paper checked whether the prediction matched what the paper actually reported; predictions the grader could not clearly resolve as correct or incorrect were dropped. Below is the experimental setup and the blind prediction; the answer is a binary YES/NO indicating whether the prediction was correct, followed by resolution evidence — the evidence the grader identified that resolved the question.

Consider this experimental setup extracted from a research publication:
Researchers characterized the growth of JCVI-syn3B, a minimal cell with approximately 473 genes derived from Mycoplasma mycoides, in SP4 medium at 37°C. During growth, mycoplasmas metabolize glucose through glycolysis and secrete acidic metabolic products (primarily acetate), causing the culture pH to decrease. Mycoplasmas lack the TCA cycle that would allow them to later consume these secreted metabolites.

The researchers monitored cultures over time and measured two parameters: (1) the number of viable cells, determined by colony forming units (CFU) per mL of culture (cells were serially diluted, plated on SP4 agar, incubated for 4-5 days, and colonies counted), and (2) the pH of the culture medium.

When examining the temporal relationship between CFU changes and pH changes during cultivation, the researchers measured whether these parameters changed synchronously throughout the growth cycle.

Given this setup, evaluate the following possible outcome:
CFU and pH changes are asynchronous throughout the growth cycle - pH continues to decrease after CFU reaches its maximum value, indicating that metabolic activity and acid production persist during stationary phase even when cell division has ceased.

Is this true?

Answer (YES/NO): YES